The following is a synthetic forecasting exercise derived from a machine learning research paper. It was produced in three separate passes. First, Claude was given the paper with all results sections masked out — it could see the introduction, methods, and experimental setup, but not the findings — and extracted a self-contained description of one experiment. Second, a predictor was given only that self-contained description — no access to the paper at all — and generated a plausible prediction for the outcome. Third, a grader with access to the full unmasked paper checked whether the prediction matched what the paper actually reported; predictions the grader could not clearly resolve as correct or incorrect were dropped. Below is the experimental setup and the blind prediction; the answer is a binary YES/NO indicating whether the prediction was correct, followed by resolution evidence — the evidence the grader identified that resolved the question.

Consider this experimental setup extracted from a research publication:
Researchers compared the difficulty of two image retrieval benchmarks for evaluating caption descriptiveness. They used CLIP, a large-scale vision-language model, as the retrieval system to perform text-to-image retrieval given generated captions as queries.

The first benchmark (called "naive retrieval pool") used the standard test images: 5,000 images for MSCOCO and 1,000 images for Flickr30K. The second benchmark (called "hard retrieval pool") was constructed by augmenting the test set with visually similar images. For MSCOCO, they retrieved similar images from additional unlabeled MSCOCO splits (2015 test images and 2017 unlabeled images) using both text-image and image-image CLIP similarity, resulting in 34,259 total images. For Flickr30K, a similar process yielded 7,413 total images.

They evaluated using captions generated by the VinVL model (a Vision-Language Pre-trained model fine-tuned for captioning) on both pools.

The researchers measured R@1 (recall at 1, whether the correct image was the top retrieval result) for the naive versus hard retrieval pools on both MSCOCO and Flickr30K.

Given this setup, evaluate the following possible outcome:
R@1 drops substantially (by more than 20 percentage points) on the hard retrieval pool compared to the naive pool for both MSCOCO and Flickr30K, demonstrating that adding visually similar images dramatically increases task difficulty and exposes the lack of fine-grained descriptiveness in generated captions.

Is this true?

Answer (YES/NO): YES